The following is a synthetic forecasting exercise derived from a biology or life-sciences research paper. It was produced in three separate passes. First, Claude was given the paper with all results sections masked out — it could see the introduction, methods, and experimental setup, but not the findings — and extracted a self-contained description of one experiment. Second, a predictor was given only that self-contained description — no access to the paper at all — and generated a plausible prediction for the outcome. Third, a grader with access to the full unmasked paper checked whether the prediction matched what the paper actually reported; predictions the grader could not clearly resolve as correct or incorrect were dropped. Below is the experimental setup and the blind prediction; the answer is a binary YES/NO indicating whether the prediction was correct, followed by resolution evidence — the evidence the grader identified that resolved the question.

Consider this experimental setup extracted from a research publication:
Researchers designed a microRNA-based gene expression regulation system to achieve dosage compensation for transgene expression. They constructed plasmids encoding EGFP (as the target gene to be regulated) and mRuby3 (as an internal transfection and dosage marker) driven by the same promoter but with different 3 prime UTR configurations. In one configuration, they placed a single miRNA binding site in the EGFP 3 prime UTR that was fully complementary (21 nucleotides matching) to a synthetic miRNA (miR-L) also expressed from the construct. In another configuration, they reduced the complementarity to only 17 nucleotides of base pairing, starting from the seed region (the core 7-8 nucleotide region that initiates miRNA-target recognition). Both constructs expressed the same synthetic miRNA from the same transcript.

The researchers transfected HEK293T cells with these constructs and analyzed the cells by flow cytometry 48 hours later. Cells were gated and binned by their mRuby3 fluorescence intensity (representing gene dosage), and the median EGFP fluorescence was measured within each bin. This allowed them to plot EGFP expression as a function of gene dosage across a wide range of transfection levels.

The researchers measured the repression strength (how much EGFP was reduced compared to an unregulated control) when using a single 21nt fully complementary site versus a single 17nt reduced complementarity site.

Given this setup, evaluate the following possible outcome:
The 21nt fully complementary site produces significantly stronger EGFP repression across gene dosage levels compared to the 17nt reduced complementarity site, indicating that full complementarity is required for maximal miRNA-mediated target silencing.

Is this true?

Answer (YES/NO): YES